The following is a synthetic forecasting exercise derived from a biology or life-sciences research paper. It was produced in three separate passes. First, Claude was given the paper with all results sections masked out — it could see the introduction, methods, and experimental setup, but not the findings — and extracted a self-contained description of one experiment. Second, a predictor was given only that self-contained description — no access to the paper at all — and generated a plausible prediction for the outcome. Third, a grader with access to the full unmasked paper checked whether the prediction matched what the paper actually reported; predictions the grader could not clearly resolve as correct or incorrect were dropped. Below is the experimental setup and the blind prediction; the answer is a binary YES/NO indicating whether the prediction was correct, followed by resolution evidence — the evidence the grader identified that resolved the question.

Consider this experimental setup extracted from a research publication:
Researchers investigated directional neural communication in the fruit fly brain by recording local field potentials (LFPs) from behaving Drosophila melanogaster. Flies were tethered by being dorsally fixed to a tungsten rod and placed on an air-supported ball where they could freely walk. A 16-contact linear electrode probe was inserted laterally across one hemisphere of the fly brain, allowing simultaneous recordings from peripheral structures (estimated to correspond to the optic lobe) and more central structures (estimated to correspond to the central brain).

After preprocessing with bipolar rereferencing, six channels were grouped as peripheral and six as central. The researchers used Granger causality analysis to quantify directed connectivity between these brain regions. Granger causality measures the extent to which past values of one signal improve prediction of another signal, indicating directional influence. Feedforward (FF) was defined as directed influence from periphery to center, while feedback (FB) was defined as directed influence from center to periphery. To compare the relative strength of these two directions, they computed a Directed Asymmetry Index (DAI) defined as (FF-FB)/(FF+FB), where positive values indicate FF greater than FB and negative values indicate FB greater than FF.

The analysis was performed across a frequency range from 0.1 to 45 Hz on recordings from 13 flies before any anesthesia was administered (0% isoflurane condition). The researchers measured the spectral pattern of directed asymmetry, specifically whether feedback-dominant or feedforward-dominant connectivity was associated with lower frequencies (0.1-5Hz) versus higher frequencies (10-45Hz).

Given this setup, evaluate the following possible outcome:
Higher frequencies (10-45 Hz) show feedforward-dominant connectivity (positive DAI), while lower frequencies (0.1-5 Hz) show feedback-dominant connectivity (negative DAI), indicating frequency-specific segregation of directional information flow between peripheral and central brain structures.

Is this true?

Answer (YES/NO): YES